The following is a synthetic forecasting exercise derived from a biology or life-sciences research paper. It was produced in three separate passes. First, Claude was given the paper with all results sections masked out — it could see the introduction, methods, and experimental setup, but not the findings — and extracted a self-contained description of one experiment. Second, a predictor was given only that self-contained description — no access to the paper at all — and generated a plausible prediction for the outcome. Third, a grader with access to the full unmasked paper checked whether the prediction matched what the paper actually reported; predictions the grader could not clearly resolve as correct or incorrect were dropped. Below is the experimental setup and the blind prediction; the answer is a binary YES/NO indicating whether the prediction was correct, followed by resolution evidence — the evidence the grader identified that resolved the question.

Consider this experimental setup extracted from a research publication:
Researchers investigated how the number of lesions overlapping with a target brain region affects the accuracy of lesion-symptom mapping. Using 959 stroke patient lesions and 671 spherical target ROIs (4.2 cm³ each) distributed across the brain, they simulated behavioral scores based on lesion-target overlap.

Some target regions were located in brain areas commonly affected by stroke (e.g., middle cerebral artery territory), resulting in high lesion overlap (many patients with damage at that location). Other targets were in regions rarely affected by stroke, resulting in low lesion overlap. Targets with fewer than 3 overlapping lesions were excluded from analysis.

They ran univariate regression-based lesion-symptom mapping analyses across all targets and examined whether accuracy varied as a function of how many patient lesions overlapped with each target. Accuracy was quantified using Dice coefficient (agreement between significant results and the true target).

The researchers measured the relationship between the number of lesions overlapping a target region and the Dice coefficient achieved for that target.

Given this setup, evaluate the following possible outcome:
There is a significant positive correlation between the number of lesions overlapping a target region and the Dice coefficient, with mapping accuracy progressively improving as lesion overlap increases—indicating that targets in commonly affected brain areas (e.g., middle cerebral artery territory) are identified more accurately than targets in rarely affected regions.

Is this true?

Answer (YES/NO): YES